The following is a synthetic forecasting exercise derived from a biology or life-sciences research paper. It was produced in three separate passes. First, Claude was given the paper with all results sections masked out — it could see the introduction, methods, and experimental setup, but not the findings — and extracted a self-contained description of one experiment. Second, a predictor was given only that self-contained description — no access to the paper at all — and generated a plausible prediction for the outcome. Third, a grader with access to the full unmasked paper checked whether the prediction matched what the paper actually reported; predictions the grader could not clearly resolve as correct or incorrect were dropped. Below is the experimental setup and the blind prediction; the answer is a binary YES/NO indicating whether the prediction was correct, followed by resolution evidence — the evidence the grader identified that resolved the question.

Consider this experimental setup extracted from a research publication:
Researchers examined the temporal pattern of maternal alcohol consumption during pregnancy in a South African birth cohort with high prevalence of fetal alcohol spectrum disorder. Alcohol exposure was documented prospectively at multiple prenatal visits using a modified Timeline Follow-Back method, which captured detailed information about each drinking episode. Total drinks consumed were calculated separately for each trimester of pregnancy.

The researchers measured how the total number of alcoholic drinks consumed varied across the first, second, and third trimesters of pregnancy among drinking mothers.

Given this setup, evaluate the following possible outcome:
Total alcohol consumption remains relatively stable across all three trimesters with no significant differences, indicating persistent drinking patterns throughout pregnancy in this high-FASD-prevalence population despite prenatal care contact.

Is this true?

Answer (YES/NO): NO